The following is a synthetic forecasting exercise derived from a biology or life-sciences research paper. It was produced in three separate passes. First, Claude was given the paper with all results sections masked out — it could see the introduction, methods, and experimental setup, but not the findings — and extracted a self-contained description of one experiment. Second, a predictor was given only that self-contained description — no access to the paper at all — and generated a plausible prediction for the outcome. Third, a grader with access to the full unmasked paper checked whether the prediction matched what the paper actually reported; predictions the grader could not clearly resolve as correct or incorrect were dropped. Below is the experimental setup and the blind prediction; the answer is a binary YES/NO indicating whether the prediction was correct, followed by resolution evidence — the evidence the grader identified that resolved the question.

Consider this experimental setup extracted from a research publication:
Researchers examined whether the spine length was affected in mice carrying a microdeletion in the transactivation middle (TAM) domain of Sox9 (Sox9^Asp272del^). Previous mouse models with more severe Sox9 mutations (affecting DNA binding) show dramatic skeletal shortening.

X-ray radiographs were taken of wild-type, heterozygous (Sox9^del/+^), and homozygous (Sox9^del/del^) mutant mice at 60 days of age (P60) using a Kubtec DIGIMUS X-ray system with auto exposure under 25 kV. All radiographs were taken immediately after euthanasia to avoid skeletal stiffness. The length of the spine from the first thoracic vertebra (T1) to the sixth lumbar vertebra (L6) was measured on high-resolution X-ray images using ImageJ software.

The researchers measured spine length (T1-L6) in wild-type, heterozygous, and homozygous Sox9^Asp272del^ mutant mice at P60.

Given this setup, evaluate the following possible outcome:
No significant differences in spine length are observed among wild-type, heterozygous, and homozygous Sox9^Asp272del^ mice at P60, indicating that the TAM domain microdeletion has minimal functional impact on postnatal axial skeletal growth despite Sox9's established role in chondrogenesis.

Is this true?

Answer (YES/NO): NO